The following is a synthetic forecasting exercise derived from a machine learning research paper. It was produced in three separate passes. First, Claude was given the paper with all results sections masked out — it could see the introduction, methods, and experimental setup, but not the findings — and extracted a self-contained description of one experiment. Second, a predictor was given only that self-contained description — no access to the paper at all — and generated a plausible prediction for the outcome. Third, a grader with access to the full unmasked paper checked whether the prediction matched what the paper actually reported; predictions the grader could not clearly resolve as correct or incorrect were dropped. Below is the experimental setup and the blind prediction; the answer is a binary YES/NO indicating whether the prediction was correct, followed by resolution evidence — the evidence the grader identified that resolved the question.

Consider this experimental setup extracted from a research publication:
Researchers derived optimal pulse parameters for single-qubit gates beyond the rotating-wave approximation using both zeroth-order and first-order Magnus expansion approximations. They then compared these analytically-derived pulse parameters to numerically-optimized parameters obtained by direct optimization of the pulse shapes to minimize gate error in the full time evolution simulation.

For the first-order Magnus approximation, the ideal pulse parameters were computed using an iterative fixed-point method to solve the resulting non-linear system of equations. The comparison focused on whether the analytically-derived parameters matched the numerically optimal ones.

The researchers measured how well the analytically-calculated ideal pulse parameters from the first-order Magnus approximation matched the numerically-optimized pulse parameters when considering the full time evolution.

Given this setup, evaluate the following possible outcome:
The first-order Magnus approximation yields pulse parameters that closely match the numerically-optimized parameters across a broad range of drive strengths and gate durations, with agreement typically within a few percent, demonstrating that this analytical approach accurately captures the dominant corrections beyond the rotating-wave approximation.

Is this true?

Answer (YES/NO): NO